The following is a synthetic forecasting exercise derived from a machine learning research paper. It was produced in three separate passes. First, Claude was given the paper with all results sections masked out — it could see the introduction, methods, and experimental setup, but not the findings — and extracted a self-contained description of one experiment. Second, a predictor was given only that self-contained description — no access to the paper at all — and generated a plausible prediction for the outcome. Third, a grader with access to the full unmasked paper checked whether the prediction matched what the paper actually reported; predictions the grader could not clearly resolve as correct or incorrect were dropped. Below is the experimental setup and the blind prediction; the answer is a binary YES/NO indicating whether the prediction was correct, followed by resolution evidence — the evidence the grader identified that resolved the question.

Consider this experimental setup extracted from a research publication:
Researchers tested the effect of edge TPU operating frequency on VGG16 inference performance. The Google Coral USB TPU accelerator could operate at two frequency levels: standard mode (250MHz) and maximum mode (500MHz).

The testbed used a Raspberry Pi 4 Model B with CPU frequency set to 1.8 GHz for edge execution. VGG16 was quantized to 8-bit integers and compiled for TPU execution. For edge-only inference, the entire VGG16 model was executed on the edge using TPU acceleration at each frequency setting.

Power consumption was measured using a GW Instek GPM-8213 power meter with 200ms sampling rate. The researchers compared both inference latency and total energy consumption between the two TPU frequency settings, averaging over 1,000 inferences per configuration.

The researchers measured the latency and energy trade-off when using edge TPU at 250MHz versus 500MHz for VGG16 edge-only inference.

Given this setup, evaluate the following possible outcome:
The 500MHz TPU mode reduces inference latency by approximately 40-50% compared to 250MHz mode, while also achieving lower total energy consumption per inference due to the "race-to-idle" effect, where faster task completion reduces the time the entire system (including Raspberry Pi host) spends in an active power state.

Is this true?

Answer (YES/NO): NO